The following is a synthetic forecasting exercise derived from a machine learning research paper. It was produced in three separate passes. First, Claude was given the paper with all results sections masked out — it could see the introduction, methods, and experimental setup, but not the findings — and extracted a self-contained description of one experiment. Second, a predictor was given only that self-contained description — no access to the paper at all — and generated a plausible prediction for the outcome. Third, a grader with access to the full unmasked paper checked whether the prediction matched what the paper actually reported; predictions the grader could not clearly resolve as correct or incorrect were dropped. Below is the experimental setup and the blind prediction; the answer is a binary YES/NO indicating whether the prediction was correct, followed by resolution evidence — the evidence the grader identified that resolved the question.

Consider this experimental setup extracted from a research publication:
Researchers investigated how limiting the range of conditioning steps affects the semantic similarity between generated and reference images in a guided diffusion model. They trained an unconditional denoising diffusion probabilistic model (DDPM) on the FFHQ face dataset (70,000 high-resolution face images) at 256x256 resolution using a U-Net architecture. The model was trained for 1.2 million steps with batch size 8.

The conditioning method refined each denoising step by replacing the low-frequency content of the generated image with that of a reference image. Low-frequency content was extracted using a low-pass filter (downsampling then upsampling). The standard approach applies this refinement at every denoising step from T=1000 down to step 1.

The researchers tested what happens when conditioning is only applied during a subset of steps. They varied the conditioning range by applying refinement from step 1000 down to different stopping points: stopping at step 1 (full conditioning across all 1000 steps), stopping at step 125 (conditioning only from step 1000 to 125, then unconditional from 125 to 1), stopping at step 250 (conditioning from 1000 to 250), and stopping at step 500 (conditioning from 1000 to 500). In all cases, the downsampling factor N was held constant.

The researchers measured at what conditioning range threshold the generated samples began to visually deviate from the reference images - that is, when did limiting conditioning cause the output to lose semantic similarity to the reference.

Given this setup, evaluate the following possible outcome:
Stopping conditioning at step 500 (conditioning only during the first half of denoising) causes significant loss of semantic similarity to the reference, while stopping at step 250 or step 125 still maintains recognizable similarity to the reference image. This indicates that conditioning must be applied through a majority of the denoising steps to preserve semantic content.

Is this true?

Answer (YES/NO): NO